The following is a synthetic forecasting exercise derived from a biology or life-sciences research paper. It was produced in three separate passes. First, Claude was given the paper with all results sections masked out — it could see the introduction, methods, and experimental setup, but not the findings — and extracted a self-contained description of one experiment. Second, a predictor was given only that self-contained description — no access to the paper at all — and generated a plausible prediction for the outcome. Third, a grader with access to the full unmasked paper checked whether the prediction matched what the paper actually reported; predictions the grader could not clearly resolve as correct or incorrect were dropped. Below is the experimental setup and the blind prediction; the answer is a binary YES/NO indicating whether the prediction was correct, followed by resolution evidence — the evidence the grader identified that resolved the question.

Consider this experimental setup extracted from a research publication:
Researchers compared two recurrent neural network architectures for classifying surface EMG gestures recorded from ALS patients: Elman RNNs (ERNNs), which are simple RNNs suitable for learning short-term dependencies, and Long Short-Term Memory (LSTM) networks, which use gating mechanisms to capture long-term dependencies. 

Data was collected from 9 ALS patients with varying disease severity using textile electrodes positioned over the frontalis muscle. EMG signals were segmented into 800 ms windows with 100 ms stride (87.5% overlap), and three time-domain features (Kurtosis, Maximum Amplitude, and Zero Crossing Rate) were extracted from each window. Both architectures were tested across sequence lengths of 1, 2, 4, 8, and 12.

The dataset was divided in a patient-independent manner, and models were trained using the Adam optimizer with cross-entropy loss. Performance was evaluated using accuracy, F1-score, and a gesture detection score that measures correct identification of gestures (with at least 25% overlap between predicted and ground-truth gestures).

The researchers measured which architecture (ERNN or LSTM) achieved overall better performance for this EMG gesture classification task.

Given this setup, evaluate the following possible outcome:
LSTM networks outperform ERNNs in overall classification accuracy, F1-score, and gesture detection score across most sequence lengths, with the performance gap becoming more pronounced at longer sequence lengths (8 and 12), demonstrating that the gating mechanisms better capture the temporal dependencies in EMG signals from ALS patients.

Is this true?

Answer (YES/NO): NO